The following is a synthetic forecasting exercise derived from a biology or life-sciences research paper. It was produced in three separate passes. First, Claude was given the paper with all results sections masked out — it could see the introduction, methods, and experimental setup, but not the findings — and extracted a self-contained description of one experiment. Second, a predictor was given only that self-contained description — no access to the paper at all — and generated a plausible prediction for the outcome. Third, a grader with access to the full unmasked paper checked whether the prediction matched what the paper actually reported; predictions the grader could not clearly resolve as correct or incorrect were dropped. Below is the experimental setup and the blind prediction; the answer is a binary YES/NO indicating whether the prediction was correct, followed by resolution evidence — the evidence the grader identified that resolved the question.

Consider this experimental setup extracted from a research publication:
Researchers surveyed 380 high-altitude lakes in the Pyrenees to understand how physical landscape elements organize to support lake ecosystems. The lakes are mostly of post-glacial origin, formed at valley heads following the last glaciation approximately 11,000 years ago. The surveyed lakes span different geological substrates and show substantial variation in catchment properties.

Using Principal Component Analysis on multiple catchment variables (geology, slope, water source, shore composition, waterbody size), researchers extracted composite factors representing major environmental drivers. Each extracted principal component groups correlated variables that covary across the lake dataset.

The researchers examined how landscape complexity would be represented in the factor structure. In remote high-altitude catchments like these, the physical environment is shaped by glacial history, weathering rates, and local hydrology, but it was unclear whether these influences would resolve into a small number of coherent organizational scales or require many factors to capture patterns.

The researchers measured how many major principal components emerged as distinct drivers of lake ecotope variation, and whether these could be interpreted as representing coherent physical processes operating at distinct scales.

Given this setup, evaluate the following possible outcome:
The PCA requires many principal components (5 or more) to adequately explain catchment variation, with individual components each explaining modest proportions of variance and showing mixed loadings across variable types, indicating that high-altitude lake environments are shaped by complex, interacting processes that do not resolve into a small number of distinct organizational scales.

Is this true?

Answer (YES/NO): NO